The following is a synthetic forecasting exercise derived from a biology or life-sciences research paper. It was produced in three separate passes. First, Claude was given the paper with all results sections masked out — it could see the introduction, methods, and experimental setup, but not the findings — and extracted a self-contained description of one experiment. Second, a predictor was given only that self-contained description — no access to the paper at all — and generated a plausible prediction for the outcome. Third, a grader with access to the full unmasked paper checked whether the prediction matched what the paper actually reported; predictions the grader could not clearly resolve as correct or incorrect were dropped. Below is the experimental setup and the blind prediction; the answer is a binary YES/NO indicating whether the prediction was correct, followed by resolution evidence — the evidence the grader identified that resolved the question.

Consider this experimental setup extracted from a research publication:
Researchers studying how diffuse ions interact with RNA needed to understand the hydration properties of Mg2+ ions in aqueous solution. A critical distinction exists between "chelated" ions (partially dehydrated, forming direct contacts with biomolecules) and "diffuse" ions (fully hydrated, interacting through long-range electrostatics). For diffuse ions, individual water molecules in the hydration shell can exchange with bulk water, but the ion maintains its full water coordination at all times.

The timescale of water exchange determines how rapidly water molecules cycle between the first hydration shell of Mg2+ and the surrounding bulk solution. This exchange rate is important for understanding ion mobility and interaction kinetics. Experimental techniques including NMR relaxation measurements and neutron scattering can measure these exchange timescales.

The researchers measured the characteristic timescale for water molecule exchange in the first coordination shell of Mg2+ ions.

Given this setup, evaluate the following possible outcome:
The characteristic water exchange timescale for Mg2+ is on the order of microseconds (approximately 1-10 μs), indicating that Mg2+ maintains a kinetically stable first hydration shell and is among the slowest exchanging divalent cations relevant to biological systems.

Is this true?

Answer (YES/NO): YES